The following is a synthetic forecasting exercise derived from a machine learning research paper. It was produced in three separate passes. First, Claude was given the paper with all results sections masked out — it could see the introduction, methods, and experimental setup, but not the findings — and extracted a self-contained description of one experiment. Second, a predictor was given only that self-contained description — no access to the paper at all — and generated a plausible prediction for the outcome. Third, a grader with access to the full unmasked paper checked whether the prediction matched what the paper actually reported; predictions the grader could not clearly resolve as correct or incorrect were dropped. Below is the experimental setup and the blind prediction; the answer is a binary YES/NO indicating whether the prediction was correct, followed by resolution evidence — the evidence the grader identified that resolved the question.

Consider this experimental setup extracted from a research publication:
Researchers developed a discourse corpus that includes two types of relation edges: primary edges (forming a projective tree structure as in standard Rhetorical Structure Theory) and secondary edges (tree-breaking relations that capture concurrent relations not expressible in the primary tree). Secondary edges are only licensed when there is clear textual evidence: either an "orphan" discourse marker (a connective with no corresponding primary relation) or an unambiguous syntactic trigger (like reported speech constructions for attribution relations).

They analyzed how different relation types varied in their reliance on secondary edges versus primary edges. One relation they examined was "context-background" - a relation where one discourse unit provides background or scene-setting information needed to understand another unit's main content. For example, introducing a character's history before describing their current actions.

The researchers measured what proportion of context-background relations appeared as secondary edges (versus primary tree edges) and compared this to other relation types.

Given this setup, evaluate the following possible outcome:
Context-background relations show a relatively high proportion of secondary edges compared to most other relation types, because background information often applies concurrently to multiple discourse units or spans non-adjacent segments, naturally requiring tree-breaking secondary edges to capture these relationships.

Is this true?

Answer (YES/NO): NO